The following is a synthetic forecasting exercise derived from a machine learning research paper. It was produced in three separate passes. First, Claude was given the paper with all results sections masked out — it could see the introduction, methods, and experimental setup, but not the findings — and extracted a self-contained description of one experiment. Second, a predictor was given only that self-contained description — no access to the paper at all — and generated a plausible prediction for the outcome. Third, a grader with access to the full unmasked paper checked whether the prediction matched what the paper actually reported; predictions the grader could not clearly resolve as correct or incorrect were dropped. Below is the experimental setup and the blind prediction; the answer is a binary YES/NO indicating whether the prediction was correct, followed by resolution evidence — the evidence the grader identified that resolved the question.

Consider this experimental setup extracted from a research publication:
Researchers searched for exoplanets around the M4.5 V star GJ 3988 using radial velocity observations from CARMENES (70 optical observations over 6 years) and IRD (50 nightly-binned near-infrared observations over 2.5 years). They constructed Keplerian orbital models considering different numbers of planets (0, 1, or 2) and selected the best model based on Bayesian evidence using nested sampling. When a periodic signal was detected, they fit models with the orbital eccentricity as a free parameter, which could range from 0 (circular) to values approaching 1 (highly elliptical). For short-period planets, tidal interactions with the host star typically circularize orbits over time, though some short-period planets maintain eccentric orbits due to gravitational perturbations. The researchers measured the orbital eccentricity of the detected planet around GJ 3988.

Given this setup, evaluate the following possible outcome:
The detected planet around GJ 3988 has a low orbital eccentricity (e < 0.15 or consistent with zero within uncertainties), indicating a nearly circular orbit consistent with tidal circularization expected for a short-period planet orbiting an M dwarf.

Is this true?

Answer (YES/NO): YES